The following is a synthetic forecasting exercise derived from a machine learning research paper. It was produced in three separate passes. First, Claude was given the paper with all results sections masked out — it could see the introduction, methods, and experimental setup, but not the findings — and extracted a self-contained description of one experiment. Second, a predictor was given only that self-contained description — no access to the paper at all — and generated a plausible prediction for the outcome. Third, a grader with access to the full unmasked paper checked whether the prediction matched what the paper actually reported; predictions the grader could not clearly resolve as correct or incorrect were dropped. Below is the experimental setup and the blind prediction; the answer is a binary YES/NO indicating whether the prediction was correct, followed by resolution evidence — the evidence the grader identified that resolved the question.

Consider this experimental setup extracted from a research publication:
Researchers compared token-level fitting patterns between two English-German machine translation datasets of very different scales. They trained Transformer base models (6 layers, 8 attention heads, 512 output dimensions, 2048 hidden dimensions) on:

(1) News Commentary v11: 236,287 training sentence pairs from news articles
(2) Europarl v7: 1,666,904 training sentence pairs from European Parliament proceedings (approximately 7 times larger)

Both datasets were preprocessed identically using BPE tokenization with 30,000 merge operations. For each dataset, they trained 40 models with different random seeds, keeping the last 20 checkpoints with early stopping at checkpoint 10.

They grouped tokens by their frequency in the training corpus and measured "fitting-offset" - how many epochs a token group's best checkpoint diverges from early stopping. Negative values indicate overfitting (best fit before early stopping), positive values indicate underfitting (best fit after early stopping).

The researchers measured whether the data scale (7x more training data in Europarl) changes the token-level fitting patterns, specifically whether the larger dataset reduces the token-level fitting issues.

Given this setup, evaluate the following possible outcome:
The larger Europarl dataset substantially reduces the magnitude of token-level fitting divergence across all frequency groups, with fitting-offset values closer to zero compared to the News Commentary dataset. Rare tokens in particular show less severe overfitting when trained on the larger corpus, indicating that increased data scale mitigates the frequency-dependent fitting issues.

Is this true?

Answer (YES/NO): NO